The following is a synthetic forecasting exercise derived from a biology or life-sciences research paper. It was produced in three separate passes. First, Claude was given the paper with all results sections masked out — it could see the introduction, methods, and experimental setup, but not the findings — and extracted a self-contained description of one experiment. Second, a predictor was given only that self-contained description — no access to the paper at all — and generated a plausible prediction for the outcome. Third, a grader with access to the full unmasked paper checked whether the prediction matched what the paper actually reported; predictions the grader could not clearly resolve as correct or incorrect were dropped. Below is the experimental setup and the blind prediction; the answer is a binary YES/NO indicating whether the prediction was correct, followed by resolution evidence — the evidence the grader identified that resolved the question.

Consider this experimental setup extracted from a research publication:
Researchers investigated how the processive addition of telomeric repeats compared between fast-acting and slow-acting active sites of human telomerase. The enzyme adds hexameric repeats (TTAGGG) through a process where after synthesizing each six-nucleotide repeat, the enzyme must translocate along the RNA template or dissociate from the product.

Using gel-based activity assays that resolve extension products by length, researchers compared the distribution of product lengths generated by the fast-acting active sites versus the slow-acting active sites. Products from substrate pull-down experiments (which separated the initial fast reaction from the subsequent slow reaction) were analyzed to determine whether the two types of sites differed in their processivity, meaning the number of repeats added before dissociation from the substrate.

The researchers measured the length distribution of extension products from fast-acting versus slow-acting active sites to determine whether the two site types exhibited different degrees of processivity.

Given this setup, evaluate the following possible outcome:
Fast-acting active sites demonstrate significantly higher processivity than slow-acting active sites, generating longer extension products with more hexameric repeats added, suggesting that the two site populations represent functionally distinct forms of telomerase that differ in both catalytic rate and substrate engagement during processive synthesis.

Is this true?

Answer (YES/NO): NO